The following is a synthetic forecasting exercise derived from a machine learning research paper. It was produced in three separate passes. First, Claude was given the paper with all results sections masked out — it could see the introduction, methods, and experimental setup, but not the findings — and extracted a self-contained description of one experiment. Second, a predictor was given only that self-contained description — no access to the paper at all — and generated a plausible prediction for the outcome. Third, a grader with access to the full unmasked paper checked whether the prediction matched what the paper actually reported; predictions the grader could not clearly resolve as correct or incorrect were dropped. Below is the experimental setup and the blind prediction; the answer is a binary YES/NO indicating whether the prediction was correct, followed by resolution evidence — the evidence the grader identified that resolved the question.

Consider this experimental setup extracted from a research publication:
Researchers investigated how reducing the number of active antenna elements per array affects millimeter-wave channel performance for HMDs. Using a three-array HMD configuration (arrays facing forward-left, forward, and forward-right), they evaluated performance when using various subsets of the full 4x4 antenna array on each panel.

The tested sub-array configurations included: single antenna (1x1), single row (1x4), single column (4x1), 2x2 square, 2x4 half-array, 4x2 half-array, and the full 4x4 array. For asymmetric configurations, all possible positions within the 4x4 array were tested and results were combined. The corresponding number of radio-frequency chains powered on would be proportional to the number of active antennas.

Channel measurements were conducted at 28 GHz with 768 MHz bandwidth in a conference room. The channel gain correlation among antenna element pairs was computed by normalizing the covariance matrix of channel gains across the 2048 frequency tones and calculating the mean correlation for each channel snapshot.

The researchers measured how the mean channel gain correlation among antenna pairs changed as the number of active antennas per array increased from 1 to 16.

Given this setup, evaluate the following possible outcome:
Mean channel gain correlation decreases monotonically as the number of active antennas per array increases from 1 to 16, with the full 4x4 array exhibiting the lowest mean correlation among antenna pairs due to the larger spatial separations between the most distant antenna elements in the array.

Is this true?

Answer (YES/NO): YES